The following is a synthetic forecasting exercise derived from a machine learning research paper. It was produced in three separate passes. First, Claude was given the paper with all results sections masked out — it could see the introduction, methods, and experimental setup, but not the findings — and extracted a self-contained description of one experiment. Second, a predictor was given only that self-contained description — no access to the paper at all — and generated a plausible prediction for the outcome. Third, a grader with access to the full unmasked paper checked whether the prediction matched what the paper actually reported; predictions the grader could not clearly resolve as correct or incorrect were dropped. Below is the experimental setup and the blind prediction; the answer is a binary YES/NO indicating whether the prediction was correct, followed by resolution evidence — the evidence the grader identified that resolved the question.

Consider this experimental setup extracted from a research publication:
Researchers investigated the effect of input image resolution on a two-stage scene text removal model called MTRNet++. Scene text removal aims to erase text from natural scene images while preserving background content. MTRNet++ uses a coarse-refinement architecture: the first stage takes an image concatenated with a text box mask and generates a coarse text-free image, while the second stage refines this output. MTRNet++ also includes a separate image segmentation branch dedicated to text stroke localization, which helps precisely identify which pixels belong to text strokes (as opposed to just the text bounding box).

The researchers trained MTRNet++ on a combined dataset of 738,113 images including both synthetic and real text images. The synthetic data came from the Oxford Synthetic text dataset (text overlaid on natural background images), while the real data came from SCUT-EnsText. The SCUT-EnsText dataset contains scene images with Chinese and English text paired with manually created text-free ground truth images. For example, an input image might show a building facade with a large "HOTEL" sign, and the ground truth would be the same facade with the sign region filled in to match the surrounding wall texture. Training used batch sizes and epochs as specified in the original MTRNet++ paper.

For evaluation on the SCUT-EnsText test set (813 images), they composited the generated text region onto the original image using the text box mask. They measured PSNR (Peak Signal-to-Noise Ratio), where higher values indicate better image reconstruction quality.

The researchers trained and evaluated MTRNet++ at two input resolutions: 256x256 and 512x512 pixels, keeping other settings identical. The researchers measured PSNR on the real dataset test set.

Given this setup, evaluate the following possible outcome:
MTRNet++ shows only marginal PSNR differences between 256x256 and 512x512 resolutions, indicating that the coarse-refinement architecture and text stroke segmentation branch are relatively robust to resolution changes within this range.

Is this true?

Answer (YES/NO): NO